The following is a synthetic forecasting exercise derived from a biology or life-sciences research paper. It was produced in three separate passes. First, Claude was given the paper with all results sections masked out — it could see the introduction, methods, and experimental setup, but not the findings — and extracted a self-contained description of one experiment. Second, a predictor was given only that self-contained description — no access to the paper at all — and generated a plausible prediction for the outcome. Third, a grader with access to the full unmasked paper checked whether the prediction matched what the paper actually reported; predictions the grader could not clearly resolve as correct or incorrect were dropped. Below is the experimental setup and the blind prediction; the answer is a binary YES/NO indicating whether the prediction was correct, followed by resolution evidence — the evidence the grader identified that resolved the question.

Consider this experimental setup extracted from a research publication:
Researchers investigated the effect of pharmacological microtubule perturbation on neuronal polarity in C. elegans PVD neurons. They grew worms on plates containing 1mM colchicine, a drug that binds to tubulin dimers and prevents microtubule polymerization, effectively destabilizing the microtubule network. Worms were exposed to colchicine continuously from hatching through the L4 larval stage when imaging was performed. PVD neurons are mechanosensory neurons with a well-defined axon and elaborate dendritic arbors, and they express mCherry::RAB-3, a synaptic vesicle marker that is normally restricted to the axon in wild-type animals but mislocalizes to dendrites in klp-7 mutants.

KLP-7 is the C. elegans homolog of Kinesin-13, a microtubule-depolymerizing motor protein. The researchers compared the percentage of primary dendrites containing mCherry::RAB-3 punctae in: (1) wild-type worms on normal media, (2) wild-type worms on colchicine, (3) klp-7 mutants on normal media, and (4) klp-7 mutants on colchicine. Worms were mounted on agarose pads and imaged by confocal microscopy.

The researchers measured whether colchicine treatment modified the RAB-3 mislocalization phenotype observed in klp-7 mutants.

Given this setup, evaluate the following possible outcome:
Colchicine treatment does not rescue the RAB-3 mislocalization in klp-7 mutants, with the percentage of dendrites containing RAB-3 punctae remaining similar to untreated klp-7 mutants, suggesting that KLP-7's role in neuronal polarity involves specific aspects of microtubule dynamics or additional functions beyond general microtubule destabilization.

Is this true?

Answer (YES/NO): NO